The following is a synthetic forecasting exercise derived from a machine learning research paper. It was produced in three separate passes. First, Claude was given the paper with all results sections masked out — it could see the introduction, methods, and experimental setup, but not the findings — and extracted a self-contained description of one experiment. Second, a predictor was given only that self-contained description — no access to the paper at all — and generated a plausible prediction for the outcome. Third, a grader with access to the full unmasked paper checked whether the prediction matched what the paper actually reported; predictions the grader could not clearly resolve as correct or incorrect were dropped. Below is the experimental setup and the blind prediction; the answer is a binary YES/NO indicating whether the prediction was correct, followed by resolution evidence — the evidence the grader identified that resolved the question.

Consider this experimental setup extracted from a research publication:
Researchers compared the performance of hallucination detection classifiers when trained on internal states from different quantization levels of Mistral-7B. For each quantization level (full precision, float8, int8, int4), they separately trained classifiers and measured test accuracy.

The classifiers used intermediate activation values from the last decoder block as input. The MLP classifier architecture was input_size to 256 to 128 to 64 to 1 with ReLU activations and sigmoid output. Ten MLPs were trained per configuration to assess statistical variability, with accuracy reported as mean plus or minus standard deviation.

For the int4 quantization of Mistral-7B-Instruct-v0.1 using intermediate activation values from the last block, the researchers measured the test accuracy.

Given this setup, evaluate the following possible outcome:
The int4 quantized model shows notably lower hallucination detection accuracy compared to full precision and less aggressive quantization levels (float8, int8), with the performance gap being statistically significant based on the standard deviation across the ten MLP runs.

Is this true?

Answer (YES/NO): NO